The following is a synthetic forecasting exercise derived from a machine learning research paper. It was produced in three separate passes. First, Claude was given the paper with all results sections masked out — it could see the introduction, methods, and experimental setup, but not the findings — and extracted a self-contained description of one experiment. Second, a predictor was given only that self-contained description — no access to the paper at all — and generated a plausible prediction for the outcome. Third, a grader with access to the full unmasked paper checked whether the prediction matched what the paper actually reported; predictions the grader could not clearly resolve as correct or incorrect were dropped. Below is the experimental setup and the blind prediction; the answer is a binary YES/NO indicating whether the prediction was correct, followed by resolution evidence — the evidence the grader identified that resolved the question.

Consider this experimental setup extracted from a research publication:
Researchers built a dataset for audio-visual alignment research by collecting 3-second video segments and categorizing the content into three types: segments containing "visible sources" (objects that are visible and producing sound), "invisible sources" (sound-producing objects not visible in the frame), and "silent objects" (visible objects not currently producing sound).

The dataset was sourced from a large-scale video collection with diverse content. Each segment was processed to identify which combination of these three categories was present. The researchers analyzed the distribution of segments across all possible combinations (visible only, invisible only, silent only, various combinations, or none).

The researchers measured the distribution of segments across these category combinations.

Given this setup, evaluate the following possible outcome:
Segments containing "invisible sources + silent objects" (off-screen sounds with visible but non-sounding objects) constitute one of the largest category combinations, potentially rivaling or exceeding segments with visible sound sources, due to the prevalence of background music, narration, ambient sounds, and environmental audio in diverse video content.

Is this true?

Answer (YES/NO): NO